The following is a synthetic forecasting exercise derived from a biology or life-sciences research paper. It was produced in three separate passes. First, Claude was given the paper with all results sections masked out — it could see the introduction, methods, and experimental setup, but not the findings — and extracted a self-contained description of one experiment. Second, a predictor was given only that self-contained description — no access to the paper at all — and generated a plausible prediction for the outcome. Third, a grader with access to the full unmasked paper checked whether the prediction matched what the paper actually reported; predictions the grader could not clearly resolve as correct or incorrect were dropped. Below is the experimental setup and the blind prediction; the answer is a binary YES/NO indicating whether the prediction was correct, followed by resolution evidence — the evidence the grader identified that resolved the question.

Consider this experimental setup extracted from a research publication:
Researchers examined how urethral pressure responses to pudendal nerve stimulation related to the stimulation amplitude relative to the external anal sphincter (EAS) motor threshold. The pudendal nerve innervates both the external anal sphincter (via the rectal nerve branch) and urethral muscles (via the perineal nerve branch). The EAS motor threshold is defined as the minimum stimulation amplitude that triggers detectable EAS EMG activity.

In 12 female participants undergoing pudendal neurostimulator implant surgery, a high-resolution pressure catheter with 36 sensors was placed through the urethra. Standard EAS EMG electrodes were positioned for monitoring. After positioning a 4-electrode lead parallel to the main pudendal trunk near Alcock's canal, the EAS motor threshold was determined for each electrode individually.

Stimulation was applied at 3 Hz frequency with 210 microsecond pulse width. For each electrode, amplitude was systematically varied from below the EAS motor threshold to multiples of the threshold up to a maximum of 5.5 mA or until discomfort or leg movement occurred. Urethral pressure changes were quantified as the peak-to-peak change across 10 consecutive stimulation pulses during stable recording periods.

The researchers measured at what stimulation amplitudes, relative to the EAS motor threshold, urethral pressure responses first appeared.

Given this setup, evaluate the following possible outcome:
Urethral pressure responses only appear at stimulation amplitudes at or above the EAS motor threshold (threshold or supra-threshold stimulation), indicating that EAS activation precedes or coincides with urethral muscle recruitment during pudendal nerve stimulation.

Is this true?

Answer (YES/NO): NO